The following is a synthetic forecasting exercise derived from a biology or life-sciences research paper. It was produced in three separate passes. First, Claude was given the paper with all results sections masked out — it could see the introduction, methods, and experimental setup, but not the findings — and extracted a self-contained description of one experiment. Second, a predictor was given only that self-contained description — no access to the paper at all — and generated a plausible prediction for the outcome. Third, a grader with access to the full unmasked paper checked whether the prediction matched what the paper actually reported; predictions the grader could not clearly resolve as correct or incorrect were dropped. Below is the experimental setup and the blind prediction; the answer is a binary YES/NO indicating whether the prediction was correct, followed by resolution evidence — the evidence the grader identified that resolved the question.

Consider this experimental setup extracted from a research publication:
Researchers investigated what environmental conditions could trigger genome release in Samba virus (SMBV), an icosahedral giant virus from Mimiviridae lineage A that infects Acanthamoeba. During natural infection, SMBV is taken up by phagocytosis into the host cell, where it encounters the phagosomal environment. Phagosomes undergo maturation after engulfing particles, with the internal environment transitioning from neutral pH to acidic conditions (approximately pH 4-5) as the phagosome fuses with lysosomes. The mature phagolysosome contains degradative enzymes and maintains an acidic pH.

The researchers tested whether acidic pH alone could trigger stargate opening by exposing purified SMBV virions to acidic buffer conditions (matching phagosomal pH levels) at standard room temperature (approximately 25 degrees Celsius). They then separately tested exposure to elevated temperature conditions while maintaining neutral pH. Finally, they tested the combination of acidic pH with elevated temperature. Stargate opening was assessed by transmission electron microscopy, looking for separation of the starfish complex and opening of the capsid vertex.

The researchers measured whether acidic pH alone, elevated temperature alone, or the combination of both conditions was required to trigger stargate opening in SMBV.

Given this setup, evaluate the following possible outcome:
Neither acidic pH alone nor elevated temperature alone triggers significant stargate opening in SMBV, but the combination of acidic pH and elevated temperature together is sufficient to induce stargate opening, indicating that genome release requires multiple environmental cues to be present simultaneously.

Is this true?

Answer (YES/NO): NO